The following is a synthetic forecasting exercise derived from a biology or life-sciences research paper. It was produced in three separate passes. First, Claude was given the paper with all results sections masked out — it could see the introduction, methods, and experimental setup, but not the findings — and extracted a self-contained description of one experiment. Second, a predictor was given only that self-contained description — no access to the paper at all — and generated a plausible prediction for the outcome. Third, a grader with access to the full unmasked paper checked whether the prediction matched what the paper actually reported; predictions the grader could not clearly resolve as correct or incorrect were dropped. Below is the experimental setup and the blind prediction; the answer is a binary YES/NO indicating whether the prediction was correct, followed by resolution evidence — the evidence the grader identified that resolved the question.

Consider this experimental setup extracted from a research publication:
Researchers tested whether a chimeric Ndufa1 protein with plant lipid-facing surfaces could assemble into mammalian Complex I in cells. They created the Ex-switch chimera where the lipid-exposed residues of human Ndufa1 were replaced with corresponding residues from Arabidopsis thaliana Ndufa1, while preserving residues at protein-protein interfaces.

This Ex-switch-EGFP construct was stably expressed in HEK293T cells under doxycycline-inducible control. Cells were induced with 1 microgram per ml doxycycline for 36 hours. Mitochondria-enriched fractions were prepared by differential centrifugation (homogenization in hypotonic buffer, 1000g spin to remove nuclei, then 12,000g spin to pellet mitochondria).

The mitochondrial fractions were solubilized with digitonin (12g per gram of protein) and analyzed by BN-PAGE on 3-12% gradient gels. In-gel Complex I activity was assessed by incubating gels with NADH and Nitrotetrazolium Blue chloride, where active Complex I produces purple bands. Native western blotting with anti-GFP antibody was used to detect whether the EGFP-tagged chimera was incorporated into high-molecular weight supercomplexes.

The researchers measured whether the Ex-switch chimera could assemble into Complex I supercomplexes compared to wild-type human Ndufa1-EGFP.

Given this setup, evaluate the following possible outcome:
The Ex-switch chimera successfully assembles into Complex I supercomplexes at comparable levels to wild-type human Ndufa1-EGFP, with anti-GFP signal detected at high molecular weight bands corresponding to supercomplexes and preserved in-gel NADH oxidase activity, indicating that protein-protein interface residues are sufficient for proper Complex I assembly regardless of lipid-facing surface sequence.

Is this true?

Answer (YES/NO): NO